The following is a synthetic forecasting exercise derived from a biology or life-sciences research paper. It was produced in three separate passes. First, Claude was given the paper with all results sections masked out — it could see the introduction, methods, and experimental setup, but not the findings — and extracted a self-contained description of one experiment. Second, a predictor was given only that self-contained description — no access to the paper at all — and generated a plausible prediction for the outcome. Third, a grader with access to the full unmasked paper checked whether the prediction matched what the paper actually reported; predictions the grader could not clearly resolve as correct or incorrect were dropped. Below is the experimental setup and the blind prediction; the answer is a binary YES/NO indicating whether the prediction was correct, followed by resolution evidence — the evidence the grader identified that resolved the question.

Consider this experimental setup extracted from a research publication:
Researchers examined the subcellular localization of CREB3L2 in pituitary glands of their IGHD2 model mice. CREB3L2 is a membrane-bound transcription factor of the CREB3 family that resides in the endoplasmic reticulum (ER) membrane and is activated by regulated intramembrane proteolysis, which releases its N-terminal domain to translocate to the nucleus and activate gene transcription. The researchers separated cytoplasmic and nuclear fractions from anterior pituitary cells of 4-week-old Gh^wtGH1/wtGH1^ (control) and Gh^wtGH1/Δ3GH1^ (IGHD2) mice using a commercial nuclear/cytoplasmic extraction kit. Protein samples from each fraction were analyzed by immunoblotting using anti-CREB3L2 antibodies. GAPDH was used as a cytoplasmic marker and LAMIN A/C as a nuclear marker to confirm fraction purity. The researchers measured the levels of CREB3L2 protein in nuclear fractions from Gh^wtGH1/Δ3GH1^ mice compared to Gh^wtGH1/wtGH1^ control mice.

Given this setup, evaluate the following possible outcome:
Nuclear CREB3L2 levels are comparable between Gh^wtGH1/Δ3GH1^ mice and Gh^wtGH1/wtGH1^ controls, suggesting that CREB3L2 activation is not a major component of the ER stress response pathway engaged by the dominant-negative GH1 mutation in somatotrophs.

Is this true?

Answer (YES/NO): NO